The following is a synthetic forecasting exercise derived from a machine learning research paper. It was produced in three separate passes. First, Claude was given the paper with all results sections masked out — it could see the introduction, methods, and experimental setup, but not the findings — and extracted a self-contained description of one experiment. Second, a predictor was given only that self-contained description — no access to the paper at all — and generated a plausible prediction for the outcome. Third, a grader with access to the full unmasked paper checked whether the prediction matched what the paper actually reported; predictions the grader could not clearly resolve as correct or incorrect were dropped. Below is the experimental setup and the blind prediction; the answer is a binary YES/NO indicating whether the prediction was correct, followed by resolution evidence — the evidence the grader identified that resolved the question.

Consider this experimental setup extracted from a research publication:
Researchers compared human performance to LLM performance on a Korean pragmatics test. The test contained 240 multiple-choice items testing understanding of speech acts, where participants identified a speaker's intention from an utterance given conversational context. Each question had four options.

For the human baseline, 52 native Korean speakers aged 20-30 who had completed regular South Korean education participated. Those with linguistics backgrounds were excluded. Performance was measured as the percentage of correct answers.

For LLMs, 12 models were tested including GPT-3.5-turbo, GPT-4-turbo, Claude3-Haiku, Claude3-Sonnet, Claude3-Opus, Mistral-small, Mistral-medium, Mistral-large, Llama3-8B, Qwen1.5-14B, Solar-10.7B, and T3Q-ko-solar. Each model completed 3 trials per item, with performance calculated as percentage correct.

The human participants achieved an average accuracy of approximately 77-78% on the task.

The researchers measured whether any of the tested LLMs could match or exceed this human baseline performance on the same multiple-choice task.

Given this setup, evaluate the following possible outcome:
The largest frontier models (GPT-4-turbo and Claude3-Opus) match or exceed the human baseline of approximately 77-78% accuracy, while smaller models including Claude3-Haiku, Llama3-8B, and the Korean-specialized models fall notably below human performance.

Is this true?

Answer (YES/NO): NO